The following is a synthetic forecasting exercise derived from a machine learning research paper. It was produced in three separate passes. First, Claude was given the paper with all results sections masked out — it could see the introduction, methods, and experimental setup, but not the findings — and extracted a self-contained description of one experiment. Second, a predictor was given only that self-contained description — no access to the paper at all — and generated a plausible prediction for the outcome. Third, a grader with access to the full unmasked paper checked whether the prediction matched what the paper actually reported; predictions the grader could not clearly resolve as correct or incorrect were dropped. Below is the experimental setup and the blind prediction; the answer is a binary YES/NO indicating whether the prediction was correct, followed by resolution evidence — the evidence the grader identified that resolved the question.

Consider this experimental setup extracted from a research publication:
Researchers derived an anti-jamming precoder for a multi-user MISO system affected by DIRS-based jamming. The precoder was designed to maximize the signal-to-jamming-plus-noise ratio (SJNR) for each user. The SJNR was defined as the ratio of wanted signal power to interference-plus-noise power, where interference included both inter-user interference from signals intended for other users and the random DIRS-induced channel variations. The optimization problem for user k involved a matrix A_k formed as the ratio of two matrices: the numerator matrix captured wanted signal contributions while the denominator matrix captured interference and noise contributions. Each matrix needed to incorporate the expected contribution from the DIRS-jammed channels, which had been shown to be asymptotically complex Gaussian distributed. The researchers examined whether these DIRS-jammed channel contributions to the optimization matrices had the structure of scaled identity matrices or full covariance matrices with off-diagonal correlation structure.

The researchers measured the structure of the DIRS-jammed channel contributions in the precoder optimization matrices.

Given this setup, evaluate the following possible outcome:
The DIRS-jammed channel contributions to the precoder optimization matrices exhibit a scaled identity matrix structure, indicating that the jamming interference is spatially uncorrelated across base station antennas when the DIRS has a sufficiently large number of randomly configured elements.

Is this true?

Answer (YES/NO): YES